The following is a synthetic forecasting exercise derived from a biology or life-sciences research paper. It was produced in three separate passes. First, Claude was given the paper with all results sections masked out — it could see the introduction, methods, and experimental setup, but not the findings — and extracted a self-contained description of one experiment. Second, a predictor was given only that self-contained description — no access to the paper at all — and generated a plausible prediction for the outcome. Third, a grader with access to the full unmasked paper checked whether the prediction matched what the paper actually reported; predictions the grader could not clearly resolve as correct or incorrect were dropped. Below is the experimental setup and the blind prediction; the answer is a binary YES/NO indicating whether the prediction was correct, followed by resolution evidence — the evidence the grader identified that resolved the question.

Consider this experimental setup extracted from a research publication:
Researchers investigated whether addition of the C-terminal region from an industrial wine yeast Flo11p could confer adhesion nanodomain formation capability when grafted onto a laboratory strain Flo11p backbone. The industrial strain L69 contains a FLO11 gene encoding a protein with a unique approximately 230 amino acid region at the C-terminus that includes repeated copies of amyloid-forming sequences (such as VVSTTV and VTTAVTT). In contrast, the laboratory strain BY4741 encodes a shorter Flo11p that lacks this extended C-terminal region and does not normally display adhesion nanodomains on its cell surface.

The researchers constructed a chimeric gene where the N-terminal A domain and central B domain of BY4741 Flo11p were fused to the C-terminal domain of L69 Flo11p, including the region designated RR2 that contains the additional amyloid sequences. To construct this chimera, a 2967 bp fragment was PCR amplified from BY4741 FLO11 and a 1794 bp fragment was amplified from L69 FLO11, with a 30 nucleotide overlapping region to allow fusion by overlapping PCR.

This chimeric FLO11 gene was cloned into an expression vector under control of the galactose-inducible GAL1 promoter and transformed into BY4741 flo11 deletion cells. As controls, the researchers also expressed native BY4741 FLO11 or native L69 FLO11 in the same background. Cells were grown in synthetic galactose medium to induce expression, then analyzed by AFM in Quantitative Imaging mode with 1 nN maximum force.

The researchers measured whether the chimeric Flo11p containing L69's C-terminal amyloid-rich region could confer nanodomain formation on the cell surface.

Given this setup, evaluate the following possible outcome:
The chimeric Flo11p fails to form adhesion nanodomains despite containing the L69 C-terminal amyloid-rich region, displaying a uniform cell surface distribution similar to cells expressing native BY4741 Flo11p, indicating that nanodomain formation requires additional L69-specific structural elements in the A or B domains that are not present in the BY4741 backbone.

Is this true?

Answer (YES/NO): NO